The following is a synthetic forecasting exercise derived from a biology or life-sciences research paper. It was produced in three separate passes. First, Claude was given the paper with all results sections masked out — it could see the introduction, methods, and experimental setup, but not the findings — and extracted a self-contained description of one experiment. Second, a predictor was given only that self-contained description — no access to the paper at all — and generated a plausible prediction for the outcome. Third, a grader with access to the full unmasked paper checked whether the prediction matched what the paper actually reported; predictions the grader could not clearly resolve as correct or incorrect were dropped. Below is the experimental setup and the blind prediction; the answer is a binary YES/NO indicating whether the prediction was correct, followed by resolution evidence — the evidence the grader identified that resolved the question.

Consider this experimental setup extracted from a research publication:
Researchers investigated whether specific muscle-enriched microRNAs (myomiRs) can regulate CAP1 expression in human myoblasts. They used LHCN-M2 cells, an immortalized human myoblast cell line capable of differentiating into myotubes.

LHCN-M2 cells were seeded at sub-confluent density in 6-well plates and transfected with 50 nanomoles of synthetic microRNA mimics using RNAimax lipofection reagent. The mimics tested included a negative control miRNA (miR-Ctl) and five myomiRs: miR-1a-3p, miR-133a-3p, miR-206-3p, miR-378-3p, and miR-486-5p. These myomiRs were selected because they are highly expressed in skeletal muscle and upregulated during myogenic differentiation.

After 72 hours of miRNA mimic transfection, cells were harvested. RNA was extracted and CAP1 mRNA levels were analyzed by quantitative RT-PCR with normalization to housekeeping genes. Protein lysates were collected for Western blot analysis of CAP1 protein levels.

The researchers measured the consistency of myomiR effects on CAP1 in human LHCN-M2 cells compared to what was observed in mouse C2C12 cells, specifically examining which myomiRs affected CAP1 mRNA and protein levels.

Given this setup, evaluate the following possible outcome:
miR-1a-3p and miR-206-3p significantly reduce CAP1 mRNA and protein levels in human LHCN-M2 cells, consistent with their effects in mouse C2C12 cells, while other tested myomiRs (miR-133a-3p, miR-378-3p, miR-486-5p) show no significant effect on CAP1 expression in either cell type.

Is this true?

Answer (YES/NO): NO